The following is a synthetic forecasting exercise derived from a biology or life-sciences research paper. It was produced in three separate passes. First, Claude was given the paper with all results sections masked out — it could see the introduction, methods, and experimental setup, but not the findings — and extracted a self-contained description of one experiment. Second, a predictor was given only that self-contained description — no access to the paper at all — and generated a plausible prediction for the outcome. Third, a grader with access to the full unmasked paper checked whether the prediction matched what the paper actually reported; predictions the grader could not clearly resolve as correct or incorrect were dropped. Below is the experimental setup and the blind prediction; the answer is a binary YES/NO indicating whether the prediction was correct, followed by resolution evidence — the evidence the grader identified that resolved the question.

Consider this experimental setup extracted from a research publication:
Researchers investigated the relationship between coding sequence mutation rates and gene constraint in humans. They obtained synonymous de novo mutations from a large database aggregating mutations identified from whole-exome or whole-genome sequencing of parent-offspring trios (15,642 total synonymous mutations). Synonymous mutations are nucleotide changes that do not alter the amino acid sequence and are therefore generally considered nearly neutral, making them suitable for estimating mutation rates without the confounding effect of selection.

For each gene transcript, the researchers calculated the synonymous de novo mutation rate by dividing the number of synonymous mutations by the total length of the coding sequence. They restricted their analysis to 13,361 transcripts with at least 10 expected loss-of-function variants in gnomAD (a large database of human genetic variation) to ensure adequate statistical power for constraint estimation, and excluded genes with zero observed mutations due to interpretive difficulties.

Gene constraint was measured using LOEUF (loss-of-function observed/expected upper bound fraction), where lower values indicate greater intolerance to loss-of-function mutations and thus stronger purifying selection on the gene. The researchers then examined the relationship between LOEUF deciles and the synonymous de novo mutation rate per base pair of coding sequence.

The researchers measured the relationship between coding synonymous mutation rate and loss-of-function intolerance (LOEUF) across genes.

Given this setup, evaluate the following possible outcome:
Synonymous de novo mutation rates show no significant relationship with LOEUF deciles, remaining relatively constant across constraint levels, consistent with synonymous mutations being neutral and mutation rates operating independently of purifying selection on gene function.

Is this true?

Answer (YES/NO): NO